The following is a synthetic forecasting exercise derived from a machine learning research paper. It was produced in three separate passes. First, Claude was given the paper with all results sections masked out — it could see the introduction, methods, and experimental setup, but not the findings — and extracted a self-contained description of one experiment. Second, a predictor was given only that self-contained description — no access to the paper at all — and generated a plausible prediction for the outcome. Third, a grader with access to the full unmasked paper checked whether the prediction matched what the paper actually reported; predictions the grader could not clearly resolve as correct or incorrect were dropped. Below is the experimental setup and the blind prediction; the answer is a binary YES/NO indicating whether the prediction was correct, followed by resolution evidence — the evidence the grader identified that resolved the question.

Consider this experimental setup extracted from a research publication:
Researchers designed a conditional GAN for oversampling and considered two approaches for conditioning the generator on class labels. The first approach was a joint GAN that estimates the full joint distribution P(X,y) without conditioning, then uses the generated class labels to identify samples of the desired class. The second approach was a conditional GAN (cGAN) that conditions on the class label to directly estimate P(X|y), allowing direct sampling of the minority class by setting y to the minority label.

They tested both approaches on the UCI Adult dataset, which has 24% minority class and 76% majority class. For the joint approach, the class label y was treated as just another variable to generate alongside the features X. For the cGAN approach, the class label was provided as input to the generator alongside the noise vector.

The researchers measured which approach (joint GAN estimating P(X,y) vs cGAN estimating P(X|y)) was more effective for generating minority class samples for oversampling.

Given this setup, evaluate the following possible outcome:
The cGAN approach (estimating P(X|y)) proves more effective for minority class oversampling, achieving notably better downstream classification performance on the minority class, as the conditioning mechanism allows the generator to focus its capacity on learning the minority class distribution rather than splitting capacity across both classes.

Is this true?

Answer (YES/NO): YES